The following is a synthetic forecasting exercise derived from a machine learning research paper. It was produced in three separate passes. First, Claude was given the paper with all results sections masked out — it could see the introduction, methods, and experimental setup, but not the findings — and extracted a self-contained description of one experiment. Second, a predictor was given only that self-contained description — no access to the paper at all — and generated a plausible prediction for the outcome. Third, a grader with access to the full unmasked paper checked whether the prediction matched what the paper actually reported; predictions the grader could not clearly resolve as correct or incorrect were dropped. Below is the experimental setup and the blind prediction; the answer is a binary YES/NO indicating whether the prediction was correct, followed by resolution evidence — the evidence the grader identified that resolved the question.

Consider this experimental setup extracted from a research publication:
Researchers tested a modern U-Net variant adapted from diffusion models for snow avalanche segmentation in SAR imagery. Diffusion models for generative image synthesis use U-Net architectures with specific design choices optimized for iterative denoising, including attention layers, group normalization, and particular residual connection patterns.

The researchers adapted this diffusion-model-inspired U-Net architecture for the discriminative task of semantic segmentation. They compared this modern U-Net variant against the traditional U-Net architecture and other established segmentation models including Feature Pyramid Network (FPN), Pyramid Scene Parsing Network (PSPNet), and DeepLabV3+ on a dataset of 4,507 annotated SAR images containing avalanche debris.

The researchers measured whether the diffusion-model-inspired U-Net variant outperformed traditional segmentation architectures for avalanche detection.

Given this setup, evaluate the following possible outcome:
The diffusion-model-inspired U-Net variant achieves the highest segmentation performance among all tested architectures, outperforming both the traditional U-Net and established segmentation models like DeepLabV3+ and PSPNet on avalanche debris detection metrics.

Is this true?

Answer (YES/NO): NO